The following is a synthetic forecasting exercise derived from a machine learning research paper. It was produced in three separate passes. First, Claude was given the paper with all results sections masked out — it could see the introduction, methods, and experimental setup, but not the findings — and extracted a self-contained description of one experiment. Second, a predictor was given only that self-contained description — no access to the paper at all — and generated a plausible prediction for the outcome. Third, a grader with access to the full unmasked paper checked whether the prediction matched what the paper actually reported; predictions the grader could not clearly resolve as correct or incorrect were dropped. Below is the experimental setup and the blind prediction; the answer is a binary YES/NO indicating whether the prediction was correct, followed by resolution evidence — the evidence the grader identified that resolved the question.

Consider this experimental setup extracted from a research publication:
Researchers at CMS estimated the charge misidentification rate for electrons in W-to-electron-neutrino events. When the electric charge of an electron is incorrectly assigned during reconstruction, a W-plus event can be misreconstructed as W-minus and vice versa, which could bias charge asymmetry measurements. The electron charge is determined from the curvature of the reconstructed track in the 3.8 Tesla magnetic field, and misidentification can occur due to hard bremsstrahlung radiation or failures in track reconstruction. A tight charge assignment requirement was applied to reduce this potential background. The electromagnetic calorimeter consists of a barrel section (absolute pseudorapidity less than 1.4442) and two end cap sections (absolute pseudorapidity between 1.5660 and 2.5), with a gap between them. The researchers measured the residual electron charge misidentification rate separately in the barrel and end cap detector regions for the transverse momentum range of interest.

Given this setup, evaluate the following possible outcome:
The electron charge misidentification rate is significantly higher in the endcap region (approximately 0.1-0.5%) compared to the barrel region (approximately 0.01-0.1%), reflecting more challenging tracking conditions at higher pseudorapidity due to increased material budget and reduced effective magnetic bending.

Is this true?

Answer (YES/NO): YES